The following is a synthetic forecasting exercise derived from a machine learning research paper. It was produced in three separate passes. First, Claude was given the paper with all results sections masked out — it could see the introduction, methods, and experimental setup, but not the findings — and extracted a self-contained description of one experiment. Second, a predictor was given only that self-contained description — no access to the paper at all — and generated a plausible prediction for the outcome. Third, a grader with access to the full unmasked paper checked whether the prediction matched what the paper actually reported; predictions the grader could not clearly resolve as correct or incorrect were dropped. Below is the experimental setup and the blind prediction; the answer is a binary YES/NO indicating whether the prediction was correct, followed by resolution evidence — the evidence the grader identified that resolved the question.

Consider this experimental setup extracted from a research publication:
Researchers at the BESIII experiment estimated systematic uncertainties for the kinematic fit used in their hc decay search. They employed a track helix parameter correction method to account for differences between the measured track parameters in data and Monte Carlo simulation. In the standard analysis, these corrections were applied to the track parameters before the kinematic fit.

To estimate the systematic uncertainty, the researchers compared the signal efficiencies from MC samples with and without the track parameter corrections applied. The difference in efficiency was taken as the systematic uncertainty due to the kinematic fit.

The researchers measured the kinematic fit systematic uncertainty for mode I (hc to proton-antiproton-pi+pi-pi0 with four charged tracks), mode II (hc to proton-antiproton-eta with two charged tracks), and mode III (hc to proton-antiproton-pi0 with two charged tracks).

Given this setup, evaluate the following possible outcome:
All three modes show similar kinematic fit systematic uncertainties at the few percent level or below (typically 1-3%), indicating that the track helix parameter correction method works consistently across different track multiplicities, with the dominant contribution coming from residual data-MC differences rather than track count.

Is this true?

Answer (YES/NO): NO